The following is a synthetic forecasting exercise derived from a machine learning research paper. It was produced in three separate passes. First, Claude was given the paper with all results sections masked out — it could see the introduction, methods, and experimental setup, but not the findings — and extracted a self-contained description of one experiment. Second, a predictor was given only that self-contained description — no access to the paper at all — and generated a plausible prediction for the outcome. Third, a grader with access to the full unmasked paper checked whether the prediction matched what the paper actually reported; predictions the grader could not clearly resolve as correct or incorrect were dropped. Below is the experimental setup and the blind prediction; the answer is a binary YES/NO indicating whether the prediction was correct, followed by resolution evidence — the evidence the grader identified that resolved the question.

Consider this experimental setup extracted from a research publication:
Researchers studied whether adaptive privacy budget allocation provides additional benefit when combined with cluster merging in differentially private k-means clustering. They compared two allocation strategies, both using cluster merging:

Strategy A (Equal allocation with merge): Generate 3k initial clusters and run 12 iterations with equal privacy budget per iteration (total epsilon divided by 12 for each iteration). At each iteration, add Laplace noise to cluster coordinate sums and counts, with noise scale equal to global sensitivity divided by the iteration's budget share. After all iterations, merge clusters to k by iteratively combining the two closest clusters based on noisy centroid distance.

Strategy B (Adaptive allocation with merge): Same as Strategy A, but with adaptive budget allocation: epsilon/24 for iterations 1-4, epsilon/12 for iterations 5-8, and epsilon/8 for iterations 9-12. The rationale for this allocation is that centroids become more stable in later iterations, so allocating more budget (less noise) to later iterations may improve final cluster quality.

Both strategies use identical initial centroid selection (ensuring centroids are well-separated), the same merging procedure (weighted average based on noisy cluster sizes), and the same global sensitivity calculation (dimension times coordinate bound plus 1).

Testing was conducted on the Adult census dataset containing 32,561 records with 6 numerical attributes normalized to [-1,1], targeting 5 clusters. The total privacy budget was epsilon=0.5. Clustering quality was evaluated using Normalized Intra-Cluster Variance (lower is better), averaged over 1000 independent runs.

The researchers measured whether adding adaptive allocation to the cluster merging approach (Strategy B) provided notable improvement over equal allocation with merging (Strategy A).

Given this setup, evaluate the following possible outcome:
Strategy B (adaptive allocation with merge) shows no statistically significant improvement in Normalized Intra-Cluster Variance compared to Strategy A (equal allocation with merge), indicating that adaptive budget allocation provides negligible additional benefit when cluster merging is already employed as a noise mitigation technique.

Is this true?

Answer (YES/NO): NO